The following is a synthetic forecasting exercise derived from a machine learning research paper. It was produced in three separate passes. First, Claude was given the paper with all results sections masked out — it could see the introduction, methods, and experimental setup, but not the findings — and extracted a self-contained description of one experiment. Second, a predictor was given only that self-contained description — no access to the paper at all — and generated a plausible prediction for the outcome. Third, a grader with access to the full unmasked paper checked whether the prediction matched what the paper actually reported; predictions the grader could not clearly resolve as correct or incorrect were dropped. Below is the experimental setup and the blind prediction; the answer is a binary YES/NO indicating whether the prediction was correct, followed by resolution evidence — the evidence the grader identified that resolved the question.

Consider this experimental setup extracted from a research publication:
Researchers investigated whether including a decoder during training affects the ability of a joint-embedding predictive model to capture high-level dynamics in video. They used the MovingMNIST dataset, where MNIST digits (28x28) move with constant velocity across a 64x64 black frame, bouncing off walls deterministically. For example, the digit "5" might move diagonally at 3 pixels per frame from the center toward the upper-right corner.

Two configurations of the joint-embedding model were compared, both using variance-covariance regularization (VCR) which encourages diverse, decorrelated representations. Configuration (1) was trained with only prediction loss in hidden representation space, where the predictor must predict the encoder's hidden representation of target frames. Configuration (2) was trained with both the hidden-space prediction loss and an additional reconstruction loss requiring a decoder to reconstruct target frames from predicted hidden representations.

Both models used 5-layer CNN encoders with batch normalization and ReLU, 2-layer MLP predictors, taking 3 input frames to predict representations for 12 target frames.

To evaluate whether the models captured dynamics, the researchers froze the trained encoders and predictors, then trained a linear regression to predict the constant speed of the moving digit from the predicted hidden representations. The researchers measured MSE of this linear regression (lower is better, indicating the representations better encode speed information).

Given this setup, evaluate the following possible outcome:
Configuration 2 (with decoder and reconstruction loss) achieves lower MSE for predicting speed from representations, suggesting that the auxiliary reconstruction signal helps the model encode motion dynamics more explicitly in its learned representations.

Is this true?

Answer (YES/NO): NO